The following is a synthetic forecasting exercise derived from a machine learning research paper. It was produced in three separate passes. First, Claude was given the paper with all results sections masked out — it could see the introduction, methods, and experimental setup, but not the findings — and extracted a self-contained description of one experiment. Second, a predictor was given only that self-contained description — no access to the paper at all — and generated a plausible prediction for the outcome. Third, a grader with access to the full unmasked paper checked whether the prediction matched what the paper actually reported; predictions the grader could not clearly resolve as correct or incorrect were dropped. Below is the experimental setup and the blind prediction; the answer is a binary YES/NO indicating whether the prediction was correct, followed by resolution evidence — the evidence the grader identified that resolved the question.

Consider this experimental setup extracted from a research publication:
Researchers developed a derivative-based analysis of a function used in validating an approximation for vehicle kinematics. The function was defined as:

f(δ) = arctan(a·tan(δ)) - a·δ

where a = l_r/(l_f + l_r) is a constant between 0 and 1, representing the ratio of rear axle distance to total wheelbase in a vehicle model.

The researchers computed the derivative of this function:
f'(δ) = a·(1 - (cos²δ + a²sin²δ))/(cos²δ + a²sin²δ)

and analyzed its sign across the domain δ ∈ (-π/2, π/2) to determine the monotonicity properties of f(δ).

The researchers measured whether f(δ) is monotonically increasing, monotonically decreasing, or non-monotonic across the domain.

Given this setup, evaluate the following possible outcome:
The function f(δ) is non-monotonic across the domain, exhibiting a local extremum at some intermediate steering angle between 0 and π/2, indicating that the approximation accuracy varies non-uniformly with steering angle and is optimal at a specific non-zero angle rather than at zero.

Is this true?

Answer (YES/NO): NO